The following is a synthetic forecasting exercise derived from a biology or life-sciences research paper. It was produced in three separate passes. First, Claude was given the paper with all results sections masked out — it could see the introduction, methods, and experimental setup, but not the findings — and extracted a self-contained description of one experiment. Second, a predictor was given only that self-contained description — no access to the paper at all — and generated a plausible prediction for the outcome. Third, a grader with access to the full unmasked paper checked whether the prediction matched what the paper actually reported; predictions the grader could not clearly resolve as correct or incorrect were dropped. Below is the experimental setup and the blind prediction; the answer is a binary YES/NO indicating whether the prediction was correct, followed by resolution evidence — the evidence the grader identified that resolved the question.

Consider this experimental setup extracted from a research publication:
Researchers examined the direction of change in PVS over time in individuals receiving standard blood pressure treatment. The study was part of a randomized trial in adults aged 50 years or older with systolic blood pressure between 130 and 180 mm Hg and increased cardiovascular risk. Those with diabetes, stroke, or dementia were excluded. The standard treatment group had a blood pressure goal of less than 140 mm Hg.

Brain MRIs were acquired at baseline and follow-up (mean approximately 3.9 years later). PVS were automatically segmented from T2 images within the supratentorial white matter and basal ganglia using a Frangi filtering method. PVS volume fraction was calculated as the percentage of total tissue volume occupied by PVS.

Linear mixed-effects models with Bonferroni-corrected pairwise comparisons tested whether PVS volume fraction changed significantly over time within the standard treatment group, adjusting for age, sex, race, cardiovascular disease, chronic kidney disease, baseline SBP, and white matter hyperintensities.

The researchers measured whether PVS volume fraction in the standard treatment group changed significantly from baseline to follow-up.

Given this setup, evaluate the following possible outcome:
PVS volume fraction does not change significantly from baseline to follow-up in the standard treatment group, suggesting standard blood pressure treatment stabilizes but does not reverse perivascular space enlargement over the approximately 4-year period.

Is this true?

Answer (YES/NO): YES